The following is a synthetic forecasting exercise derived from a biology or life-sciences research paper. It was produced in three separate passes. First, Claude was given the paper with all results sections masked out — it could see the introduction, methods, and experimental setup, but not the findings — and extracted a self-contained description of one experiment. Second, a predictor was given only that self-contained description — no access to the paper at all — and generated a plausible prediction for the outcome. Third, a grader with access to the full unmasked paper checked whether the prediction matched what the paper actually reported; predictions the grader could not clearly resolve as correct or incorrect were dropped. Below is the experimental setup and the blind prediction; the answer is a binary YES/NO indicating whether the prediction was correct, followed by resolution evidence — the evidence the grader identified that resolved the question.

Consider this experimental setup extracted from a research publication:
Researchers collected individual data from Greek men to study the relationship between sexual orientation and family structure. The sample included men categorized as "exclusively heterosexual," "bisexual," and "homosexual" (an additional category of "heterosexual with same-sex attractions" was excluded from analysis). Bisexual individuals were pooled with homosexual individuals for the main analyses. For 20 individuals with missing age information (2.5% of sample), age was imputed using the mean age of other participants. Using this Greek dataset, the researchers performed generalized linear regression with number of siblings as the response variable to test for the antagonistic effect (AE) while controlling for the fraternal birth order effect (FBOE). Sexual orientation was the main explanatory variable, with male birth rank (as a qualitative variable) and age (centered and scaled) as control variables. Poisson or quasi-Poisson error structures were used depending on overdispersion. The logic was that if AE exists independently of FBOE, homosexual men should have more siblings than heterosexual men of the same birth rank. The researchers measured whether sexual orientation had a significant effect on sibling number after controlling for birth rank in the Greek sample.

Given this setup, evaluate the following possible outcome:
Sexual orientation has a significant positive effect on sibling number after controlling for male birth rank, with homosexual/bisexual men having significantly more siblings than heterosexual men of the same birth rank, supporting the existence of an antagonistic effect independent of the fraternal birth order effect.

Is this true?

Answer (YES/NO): NO